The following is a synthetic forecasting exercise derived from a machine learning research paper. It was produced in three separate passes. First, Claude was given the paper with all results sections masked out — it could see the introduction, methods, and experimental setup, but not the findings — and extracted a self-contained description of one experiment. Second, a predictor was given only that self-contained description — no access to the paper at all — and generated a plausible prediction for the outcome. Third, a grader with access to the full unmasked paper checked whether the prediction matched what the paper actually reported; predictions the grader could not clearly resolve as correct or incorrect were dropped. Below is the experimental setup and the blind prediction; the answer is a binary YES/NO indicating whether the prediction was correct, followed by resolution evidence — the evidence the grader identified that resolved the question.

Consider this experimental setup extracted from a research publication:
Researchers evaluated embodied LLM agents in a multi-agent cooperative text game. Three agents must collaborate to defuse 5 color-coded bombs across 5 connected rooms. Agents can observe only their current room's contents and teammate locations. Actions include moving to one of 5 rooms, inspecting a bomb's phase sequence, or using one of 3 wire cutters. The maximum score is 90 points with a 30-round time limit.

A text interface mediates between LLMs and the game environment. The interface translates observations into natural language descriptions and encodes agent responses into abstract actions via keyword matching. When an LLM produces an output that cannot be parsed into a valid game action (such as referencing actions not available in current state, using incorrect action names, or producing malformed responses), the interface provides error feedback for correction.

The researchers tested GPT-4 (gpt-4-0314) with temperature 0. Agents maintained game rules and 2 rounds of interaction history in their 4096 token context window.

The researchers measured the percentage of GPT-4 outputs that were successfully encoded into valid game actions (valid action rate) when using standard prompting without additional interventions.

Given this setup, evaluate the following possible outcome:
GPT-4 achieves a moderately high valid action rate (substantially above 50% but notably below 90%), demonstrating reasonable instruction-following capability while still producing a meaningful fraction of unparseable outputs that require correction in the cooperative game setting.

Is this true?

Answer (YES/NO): YES